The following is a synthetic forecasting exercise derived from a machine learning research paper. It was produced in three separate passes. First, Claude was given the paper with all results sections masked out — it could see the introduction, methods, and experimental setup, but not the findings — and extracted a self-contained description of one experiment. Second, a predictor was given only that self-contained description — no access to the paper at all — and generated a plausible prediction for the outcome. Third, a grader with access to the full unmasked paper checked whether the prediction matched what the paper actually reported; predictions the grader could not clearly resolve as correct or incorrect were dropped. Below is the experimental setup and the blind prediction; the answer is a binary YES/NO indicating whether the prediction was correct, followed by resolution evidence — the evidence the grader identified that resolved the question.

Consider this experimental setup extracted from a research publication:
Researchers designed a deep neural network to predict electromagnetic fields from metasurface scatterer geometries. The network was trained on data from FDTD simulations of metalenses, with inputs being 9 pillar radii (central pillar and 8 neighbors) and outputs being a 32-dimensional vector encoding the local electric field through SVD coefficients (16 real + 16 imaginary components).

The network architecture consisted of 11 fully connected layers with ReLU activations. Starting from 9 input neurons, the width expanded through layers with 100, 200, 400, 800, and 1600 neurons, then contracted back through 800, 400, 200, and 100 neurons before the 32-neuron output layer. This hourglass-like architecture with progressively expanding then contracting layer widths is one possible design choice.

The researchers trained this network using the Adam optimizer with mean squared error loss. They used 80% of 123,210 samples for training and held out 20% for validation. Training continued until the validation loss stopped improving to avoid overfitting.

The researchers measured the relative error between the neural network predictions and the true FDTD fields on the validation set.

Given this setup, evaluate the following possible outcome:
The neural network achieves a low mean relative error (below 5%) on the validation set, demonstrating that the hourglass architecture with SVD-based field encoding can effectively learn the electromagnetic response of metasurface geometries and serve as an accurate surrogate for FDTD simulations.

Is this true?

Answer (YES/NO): NO